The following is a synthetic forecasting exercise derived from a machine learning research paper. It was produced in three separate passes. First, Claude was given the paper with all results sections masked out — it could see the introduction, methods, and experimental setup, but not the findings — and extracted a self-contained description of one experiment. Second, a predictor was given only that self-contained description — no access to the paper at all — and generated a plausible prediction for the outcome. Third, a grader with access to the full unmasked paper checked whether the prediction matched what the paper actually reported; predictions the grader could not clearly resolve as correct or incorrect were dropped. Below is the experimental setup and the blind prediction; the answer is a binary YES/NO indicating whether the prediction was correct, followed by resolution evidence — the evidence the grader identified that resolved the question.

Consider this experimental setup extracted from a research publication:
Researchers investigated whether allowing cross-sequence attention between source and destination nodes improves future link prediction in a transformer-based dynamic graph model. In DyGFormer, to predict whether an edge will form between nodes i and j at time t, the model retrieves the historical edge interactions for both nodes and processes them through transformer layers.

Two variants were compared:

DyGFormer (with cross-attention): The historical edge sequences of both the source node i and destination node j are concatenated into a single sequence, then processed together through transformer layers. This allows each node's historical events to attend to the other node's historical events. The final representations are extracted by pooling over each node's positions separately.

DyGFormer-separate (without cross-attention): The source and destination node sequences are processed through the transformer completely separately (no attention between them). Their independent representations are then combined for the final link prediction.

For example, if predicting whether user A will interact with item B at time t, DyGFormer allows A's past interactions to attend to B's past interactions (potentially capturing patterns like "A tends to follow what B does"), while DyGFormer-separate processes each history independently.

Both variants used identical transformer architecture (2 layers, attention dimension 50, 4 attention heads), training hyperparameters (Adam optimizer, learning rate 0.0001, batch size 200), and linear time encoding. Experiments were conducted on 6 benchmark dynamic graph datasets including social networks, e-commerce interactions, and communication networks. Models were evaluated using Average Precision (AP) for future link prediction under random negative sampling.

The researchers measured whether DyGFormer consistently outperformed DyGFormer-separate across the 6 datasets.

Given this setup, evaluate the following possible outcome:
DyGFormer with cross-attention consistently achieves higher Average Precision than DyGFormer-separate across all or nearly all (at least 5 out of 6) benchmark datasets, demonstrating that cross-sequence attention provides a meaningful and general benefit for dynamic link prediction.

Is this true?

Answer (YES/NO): NO